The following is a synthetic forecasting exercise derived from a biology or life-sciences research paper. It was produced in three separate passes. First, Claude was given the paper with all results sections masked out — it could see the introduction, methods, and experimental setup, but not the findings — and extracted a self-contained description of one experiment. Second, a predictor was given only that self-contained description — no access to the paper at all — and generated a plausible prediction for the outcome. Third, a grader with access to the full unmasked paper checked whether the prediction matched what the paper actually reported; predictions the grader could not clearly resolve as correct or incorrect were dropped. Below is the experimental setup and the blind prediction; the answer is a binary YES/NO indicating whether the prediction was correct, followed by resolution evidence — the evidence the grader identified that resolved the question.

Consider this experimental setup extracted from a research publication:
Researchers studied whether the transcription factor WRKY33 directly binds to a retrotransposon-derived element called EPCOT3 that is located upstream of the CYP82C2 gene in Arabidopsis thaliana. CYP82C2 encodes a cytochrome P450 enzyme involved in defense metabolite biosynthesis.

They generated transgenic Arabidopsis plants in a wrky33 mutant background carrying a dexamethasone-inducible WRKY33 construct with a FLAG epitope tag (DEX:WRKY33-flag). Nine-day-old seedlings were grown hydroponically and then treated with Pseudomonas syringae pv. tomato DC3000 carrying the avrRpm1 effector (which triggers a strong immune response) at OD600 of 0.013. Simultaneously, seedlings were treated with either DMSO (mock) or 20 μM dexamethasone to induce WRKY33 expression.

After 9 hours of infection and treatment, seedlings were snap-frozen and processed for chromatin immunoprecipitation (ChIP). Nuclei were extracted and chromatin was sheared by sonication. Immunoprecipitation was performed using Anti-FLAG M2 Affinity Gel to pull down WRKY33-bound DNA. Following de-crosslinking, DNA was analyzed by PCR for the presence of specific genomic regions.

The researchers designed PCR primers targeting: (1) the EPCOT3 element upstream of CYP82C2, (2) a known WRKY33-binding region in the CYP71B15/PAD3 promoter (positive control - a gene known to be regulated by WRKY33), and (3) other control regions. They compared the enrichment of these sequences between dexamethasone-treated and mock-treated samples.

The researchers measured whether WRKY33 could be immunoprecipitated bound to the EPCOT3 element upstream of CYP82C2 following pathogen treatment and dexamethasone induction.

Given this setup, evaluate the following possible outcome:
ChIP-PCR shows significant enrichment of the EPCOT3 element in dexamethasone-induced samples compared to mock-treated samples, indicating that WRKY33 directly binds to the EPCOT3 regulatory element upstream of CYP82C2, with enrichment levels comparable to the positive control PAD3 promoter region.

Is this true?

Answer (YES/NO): YES